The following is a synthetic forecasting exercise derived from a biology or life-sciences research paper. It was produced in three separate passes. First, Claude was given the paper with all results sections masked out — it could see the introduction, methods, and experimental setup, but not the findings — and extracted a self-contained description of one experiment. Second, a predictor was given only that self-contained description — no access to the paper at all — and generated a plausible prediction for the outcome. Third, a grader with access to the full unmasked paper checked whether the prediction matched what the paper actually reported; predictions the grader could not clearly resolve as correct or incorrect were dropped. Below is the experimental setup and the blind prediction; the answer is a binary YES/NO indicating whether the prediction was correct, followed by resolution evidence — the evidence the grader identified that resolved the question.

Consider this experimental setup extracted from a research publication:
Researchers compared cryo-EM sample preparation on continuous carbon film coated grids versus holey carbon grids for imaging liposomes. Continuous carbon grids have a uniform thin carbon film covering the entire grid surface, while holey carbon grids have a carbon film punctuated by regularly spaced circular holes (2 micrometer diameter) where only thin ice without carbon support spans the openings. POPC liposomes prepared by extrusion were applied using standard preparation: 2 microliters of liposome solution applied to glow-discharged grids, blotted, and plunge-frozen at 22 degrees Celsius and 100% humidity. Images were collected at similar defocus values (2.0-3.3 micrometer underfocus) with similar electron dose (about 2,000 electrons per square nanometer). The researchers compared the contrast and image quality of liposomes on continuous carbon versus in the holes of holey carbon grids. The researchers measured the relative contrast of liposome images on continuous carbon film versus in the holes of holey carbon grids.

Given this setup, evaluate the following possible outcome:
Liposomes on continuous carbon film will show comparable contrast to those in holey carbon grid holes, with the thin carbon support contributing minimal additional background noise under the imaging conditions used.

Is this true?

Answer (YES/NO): NO